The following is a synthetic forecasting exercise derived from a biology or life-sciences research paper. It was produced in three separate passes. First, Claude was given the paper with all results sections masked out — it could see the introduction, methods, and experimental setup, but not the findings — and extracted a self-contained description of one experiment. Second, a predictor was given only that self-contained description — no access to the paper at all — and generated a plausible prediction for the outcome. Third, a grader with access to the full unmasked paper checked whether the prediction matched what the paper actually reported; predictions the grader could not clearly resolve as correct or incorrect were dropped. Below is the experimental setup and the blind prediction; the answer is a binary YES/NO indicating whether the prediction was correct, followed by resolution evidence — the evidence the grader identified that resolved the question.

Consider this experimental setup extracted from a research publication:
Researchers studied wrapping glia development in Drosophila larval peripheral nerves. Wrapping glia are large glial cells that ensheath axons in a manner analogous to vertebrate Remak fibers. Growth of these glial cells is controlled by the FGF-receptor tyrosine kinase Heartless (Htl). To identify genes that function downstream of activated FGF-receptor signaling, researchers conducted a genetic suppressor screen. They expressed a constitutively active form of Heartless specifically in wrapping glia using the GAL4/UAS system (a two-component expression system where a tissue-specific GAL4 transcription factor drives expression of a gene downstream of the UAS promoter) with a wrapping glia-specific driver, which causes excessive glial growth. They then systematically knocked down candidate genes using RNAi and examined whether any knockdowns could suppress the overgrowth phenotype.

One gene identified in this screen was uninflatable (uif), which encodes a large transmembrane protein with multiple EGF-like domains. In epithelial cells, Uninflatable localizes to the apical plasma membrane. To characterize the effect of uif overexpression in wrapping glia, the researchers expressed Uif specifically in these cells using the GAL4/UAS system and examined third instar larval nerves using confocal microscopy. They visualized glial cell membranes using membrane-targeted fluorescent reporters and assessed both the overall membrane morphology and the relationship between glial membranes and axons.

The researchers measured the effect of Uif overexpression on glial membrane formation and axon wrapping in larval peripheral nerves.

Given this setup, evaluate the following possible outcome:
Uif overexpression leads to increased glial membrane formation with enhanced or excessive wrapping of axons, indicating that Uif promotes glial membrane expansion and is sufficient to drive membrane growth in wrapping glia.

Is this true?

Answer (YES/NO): NO